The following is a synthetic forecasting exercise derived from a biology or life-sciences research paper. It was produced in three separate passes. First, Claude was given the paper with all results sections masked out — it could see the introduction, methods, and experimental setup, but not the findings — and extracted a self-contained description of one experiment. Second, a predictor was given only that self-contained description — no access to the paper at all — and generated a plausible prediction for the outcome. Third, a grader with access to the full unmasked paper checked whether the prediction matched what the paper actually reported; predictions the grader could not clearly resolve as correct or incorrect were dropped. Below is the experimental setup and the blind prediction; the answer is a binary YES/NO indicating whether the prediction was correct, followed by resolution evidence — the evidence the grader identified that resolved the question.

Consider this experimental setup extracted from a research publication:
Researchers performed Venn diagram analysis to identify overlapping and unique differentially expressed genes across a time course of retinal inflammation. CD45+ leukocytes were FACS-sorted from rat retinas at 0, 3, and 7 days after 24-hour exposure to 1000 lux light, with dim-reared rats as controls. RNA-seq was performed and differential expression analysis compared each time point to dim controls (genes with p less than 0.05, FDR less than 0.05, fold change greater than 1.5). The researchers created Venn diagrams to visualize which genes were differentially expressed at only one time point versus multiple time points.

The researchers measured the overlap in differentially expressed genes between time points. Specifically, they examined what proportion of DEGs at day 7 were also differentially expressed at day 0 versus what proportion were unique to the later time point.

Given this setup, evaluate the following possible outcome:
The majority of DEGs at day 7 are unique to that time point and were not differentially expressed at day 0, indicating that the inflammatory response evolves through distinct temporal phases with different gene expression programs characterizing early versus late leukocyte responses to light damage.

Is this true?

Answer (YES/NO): YES